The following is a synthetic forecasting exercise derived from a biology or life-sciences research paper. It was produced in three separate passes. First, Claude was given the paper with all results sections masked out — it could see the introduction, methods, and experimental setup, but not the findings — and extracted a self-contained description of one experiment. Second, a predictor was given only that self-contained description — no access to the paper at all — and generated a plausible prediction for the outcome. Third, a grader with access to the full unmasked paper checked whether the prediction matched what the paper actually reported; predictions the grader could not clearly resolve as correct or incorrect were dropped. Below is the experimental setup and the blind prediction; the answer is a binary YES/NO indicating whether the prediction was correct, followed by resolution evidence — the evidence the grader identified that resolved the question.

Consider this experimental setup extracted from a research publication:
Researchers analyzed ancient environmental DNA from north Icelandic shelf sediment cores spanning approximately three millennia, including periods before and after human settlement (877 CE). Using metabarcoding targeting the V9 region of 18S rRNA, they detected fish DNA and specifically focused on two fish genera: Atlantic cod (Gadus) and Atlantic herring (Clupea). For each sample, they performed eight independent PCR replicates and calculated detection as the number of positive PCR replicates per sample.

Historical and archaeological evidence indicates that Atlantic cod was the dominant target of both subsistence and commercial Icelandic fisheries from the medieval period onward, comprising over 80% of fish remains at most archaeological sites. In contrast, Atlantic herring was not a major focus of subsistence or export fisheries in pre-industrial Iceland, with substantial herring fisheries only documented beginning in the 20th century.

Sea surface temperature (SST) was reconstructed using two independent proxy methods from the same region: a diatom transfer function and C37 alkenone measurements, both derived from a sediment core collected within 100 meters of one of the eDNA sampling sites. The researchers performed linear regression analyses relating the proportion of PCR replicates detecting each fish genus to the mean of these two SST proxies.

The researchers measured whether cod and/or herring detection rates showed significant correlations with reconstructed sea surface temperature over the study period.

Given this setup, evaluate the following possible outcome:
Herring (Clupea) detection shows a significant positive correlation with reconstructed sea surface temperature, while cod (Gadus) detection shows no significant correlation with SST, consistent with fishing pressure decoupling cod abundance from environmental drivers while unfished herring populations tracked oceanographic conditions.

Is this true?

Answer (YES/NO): NO